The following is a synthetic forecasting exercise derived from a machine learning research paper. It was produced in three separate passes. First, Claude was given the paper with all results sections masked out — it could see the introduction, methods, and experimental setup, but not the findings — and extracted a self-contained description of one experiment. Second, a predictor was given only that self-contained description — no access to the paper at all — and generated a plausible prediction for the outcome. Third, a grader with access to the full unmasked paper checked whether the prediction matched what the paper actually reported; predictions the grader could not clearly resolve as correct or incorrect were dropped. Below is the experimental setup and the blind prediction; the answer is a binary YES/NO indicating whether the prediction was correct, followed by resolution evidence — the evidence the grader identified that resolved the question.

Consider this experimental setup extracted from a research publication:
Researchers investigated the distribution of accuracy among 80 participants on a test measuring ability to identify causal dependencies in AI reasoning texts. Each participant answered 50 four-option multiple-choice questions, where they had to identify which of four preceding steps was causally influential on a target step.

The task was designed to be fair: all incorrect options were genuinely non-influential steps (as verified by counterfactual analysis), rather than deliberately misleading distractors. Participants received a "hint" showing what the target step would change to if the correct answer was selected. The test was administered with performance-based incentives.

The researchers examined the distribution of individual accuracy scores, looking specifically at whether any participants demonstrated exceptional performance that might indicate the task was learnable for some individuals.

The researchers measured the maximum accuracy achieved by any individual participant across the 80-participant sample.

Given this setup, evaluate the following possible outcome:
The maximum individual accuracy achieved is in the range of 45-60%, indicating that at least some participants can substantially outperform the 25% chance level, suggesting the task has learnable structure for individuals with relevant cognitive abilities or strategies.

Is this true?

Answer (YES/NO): NO